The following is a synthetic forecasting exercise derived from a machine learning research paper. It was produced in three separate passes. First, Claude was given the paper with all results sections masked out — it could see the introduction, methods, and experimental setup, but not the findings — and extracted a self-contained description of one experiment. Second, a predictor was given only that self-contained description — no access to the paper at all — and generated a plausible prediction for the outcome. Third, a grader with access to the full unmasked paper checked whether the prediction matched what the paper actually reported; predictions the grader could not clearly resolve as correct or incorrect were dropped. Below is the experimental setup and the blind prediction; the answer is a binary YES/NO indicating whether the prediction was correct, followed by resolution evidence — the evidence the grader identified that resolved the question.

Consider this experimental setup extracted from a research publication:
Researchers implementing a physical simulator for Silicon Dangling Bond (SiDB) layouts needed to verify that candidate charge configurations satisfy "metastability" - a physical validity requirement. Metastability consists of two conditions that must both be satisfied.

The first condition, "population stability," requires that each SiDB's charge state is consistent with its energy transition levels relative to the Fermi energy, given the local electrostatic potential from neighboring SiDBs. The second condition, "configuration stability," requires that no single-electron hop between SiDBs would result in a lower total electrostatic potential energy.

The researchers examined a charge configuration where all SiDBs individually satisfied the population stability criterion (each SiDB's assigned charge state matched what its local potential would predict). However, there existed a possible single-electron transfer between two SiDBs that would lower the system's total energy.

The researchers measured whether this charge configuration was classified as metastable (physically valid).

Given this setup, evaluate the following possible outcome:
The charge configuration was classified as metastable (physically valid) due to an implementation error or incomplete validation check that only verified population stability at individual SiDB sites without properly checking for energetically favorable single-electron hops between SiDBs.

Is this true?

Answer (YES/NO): NO